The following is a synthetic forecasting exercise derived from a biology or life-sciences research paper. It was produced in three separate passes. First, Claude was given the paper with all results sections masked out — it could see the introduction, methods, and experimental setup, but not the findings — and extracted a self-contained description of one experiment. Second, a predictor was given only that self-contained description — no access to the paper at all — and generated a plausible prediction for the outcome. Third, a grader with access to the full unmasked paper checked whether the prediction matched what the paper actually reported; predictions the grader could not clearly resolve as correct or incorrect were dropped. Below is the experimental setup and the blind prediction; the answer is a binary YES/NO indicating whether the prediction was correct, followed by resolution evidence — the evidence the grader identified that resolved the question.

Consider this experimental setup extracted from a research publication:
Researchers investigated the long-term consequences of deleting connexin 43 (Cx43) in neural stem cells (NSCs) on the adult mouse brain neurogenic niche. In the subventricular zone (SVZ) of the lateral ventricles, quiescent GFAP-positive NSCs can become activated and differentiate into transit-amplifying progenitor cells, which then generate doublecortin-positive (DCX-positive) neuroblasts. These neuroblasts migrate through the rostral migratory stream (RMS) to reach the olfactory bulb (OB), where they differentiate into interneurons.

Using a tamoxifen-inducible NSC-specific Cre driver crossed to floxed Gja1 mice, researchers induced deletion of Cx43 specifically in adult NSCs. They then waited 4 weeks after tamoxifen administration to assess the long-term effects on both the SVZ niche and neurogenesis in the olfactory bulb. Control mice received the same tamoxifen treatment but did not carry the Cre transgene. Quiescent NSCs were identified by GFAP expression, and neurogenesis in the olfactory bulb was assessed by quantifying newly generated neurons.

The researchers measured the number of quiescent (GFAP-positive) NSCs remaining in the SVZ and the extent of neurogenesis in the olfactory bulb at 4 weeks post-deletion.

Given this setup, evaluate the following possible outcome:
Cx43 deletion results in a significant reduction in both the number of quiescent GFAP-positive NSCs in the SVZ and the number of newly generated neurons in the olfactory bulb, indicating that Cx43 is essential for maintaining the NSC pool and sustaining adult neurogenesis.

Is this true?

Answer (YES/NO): NO